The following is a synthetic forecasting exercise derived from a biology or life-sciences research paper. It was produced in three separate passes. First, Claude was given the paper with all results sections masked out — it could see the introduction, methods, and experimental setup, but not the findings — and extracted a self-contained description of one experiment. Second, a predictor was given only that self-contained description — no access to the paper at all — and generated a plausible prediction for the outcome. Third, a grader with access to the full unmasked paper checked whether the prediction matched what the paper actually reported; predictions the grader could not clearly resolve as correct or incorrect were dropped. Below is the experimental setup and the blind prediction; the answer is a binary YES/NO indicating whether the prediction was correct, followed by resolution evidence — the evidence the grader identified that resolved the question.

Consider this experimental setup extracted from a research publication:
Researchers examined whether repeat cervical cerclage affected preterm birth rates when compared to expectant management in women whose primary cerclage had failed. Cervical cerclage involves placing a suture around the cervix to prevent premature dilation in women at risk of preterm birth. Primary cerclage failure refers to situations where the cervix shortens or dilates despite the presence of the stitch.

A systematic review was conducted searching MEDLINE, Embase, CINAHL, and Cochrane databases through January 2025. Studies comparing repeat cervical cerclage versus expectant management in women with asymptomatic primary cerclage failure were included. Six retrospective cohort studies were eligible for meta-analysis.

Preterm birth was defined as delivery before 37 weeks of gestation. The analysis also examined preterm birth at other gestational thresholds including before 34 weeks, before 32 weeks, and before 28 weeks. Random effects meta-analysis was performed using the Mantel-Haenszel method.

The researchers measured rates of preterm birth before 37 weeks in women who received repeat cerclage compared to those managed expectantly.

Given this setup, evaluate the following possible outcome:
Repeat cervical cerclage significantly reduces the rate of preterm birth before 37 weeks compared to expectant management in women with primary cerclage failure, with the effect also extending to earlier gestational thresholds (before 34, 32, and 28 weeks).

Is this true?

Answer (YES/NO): NO